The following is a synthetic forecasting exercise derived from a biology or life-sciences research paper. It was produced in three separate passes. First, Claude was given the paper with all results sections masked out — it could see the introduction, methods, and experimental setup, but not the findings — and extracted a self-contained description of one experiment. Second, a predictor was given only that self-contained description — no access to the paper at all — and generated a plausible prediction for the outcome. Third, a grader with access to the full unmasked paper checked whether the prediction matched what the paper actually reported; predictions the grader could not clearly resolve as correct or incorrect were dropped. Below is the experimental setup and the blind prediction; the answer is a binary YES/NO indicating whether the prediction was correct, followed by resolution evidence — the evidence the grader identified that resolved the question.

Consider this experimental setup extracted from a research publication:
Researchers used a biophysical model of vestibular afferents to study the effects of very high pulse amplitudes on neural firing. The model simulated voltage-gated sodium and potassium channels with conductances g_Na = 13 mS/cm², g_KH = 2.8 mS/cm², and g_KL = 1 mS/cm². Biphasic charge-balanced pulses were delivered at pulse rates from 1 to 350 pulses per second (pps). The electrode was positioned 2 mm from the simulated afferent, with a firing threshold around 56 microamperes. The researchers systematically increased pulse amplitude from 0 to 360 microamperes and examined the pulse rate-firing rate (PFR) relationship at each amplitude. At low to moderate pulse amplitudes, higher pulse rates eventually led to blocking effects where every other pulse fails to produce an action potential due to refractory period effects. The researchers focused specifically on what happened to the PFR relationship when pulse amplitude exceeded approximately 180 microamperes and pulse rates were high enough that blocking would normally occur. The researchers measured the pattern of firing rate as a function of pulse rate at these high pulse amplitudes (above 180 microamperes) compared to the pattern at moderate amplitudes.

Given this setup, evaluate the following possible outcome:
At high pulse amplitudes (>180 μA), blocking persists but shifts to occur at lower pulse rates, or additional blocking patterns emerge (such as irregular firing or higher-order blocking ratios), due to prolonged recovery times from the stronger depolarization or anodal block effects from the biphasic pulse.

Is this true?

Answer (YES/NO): YES